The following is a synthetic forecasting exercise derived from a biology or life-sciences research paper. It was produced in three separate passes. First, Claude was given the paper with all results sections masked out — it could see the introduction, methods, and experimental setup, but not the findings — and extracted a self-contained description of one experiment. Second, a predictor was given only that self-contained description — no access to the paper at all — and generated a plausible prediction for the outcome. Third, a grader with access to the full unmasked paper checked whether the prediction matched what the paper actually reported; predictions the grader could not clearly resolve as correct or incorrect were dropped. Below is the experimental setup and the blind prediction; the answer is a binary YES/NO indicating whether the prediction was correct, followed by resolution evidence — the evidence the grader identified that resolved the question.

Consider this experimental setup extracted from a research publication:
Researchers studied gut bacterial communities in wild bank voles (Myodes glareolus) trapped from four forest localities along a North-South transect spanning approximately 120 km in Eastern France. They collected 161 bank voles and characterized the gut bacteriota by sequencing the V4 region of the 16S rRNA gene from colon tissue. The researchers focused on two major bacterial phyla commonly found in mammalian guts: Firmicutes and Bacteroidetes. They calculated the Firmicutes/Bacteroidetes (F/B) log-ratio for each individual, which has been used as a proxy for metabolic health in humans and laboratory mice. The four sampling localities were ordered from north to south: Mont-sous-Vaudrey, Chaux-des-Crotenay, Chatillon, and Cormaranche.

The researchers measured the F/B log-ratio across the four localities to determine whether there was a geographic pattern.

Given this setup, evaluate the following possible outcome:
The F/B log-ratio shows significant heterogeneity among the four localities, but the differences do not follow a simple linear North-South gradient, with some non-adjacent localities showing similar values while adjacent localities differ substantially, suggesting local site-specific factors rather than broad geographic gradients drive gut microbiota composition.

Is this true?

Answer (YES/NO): NO